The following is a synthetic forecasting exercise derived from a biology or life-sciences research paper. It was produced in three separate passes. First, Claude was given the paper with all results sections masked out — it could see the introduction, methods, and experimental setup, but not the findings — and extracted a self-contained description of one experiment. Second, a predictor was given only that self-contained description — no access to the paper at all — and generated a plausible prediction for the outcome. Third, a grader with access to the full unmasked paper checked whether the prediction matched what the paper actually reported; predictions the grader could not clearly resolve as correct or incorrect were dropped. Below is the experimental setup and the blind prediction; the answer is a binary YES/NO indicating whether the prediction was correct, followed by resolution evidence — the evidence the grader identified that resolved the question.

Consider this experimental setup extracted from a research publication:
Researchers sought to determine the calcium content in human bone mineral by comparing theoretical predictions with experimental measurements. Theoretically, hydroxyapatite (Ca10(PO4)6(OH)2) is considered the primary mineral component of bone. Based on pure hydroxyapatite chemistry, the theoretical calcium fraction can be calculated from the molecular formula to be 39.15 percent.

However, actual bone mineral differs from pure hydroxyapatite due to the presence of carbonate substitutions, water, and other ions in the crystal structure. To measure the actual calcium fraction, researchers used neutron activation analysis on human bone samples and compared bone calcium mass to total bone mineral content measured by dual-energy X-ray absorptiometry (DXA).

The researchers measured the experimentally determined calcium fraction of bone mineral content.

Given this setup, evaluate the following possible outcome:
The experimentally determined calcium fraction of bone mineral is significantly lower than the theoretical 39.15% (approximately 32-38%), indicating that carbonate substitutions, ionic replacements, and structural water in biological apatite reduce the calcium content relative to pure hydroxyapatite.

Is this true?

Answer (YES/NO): YES